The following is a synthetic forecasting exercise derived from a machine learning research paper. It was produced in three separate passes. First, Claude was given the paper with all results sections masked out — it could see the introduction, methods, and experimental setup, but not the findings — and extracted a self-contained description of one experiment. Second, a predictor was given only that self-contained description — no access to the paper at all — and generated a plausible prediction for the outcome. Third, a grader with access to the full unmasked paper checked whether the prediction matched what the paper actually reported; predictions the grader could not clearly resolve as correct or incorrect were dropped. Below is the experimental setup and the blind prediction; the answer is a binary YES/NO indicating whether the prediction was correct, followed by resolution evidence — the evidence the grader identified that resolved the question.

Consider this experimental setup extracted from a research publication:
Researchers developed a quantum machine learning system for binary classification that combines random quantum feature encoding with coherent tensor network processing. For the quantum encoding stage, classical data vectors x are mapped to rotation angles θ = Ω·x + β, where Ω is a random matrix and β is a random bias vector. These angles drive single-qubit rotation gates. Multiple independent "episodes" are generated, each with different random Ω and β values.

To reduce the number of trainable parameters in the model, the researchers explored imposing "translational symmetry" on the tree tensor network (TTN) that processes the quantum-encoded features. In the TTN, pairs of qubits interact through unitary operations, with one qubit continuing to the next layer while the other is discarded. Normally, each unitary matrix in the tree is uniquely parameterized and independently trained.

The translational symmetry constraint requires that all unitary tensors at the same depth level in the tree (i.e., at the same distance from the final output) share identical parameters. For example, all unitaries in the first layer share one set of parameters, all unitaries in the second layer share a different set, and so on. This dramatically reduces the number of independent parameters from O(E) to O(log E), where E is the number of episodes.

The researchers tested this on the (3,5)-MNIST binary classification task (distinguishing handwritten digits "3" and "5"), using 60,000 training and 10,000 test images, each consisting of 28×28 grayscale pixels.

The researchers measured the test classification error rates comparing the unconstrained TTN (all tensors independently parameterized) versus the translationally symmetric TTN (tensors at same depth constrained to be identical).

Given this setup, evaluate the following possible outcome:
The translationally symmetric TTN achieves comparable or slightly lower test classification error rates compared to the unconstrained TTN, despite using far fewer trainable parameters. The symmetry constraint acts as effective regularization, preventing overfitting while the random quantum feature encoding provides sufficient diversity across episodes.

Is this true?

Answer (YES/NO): NO